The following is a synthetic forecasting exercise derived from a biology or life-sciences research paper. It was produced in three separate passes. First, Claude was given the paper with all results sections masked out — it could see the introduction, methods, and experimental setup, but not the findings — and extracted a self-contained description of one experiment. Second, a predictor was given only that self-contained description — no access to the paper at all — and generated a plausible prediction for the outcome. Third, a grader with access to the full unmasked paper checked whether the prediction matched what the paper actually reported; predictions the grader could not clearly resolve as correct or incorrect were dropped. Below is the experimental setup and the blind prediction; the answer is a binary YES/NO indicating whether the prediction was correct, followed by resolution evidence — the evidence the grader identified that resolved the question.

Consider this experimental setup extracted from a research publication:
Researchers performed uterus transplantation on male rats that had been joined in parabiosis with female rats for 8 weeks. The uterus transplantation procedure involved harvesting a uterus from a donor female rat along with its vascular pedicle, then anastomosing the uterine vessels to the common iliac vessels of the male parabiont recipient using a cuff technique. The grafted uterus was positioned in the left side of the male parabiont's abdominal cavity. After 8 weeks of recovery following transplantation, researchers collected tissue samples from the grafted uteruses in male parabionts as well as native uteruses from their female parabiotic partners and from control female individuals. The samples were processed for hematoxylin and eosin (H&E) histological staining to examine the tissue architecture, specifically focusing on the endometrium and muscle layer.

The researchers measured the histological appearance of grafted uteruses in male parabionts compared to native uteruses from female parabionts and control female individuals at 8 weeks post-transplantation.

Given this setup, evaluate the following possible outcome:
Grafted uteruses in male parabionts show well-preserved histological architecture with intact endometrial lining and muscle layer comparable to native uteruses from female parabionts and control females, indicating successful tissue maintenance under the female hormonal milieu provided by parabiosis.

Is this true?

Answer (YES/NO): YES